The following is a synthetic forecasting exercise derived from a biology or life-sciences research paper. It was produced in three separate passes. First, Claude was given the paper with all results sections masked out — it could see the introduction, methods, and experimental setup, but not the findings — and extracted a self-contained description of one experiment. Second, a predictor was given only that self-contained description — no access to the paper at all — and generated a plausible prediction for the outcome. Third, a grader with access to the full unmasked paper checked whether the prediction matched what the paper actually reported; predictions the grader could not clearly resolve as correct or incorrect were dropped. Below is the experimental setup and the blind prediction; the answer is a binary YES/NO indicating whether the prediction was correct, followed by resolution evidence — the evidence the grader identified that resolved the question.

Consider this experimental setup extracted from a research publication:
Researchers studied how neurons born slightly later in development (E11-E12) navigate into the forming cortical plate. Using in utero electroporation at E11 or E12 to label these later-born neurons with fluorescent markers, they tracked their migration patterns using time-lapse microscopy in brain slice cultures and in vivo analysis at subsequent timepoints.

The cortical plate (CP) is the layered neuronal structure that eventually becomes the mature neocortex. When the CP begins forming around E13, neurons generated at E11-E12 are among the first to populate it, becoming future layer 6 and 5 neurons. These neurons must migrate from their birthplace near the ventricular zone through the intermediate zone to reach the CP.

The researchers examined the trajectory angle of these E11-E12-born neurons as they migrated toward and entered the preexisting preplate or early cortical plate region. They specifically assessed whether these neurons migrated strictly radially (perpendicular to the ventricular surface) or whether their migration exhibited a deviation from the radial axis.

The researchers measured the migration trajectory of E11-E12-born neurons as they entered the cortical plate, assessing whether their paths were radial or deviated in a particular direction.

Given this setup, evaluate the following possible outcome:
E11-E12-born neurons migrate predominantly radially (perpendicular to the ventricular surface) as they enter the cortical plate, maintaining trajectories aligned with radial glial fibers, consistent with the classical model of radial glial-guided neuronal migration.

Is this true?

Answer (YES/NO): NO